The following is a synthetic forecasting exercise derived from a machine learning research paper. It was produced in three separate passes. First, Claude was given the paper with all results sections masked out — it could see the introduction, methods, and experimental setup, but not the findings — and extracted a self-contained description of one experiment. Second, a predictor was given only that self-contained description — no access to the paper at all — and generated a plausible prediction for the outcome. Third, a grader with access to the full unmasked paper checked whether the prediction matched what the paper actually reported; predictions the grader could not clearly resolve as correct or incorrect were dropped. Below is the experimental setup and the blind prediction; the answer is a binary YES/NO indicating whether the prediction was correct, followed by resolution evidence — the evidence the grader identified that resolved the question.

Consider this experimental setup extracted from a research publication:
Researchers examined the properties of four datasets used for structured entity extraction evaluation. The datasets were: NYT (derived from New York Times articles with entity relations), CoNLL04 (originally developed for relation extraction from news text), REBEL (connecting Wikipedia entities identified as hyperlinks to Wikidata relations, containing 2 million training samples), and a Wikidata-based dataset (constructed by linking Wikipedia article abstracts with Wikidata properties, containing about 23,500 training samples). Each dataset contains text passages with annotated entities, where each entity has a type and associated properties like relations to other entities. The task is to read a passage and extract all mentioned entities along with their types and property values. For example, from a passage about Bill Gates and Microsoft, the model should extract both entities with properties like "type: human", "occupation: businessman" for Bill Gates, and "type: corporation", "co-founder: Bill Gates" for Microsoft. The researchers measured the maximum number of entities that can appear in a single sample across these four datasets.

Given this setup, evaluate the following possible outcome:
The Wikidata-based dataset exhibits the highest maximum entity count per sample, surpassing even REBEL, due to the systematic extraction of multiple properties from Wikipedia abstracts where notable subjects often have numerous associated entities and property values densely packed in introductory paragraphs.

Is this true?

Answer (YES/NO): NO